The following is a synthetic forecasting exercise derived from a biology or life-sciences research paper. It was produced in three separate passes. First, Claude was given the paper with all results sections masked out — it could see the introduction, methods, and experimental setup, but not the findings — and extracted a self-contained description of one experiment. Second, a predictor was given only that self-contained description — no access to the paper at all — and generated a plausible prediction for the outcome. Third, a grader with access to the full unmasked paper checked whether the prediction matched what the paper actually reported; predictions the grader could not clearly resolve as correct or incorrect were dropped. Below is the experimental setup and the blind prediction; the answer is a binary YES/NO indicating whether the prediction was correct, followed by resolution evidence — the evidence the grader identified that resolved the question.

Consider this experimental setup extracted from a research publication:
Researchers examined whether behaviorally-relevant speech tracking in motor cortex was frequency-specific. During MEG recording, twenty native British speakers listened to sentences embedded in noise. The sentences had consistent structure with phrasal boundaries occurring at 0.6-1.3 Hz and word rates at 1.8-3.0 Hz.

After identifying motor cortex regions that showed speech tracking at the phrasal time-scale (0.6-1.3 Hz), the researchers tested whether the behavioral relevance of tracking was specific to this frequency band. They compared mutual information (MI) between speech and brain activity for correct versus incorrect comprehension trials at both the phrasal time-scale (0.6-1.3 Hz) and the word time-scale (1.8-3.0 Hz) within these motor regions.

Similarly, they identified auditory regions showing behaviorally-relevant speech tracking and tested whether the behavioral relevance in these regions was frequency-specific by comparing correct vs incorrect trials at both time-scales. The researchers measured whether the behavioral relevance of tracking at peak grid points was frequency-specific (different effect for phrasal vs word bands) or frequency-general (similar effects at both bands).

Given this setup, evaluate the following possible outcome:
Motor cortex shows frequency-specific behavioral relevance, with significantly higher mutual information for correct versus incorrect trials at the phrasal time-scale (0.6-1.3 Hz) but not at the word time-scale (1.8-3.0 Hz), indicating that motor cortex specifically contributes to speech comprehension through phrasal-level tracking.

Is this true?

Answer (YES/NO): YES